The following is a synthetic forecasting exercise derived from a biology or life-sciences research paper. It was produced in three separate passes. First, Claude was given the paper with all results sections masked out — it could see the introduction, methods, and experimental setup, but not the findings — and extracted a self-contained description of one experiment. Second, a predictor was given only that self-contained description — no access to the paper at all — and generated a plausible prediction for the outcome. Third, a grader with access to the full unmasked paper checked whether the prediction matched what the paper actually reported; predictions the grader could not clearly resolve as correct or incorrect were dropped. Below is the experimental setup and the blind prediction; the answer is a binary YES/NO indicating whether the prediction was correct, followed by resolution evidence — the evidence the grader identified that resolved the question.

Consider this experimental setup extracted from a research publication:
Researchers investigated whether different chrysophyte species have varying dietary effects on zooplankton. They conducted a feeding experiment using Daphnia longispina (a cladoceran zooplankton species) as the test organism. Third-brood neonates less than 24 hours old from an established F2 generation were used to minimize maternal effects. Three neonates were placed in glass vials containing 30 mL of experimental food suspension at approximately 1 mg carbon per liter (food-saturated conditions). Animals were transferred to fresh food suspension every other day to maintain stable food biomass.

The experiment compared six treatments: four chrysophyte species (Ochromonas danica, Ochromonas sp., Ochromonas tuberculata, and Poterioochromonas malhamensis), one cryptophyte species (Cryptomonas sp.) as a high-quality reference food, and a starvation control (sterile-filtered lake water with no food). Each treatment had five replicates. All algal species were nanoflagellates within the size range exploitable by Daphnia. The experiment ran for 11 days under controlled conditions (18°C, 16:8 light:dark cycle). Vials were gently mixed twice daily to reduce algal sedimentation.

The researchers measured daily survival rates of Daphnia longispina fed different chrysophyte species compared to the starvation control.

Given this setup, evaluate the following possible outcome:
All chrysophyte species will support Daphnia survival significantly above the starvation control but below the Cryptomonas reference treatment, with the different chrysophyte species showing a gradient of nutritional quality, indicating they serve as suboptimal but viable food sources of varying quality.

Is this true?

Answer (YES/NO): NO